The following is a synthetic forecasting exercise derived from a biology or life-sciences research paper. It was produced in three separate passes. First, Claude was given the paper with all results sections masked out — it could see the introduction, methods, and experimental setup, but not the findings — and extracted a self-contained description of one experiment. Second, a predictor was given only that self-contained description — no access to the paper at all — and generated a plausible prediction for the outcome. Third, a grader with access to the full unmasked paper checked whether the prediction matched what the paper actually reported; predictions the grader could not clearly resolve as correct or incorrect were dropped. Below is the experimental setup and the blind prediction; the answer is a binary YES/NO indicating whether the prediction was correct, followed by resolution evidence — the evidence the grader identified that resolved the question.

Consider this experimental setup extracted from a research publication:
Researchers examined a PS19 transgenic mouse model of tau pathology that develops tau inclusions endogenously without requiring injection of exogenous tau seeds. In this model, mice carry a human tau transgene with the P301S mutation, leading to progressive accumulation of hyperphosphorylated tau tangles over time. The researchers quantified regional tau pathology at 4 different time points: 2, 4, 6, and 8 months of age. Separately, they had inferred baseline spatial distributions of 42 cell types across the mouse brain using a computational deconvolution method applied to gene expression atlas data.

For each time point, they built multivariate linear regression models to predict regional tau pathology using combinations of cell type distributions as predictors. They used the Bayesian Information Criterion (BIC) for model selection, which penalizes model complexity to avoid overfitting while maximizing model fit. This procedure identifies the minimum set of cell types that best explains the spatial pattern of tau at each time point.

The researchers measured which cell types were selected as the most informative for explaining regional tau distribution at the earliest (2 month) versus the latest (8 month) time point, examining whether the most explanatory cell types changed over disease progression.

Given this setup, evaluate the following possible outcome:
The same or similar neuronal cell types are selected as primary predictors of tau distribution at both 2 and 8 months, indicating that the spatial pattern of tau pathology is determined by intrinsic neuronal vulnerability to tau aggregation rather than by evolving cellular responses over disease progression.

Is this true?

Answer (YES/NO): NO